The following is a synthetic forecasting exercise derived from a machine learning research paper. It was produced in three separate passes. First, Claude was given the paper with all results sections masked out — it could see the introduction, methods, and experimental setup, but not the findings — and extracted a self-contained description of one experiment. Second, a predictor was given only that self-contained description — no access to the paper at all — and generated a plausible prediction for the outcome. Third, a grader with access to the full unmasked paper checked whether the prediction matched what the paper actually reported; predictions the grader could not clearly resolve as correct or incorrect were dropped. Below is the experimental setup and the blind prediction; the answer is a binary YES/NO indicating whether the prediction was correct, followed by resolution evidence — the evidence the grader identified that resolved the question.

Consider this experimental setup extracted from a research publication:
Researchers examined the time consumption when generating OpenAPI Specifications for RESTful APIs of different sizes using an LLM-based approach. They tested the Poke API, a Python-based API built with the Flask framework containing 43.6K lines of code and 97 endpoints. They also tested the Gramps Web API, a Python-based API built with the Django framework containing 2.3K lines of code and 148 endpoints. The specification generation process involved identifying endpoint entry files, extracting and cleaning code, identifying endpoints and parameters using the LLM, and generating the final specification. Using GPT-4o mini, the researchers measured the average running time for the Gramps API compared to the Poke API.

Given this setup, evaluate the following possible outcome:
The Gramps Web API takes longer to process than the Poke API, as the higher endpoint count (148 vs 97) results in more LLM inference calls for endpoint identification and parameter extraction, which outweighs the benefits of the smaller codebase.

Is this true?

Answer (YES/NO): NO